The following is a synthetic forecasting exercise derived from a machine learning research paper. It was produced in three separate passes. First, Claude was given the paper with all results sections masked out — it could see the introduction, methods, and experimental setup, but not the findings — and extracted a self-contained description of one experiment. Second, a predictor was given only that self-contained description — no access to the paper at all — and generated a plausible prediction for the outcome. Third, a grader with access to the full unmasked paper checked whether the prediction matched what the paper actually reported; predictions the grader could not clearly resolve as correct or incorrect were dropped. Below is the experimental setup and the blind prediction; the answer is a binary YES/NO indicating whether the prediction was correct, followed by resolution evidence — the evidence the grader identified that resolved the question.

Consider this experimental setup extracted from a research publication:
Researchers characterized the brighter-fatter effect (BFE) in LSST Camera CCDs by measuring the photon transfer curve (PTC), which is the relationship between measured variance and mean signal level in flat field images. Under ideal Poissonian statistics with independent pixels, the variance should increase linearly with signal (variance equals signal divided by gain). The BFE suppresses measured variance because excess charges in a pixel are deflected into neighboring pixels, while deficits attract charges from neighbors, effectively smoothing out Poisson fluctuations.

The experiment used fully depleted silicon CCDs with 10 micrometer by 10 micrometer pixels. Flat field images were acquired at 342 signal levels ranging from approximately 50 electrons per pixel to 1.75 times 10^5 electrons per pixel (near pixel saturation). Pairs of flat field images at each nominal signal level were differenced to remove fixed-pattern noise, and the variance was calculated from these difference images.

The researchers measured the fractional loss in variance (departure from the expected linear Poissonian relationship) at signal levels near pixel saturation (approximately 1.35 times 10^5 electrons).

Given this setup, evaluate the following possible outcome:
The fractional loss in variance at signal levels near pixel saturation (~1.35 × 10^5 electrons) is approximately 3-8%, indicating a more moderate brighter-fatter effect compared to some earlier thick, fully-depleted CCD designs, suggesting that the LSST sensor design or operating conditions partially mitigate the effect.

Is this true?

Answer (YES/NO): NO